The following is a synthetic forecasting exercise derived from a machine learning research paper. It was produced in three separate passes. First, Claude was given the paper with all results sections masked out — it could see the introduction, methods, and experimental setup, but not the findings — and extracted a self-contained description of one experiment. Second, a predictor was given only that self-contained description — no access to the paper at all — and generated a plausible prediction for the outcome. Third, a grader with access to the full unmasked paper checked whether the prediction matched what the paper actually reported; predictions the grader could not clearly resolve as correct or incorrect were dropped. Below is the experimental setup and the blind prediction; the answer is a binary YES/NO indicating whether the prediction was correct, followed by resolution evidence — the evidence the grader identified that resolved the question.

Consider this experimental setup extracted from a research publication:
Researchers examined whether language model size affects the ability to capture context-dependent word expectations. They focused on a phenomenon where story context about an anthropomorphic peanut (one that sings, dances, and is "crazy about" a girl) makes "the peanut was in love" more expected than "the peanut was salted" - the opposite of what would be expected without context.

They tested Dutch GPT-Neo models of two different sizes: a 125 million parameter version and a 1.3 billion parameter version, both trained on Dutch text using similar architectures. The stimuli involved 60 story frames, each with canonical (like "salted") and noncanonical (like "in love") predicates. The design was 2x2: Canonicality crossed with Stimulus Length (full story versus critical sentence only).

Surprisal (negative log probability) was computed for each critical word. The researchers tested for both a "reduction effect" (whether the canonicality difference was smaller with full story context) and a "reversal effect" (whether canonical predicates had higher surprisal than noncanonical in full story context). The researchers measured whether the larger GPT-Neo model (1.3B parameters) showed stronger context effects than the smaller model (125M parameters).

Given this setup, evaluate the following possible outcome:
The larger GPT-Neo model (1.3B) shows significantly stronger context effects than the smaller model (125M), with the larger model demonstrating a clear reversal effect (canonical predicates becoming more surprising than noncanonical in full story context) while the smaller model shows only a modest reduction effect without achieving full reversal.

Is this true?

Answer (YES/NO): NO